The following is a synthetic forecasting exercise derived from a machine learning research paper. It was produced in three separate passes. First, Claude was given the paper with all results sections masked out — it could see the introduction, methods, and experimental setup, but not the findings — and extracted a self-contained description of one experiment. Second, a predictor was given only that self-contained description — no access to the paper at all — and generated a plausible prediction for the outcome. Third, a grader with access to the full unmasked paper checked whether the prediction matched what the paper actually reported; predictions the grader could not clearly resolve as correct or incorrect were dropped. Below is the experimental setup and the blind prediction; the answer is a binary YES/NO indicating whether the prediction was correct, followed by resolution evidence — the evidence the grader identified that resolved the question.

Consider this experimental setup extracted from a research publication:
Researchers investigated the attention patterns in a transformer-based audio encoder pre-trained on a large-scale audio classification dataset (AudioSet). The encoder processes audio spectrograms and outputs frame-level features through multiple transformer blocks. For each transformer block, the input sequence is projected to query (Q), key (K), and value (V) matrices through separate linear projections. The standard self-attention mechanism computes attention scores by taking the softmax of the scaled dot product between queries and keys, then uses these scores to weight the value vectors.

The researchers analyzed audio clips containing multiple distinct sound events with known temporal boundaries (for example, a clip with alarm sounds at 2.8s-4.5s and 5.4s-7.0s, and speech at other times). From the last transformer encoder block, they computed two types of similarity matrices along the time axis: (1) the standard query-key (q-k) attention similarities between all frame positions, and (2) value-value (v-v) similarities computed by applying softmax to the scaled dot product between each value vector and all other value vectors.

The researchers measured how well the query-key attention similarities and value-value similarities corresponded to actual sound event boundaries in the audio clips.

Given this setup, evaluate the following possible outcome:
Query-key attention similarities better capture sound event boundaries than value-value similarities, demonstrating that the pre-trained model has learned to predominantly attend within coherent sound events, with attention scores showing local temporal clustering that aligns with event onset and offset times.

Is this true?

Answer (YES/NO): NO